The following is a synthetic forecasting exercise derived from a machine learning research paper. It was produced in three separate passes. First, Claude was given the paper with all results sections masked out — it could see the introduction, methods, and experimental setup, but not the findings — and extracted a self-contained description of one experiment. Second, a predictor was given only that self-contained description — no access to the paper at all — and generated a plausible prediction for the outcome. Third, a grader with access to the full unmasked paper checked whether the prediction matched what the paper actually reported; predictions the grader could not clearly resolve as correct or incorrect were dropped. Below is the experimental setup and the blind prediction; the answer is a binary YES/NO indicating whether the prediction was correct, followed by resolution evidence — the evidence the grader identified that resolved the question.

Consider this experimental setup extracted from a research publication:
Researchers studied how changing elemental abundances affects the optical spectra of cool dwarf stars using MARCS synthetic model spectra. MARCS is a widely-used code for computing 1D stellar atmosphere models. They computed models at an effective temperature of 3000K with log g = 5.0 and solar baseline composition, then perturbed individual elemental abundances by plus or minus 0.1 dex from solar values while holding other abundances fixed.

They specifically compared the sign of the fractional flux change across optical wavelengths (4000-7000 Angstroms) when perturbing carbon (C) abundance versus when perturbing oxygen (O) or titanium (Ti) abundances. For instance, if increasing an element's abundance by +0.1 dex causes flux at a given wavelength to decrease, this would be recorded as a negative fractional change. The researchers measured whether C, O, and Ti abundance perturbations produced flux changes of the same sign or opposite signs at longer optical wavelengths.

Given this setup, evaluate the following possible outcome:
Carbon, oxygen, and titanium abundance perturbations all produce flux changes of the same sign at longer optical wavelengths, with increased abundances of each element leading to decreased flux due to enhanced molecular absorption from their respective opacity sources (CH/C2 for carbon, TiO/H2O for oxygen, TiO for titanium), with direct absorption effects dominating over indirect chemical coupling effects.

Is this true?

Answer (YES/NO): NO